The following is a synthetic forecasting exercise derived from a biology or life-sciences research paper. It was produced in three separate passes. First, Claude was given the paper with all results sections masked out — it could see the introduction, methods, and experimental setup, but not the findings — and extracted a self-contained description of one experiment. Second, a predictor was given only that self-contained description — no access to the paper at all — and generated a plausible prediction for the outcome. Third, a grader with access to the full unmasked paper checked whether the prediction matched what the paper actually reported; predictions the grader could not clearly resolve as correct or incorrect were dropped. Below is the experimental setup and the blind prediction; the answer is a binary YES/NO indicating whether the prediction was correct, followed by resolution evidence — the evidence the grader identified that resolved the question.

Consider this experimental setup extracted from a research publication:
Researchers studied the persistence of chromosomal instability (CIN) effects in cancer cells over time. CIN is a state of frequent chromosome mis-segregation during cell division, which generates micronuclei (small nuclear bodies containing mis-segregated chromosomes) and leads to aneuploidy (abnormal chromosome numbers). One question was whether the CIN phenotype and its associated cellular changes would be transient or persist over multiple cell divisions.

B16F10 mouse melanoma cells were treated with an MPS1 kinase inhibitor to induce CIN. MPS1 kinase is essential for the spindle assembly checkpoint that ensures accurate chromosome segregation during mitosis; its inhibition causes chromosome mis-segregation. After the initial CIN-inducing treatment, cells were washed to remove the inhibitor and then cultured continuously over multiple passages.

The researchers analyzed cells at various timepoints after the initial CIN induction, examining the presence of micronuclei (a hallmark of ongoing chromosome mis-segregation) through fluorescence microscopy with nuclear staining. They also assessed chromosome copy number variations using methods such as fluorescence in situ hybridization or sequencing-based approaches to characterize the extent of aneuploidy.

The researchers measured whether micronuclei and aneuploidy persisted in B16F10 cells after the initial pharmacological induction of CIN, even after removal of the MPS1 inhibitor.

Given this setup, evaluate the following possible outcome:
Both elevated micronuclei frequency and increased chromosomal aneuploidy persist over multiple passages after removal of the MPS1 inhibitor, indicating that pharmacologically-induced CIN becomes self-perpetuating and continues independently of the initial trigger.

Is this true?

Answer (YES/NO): NO